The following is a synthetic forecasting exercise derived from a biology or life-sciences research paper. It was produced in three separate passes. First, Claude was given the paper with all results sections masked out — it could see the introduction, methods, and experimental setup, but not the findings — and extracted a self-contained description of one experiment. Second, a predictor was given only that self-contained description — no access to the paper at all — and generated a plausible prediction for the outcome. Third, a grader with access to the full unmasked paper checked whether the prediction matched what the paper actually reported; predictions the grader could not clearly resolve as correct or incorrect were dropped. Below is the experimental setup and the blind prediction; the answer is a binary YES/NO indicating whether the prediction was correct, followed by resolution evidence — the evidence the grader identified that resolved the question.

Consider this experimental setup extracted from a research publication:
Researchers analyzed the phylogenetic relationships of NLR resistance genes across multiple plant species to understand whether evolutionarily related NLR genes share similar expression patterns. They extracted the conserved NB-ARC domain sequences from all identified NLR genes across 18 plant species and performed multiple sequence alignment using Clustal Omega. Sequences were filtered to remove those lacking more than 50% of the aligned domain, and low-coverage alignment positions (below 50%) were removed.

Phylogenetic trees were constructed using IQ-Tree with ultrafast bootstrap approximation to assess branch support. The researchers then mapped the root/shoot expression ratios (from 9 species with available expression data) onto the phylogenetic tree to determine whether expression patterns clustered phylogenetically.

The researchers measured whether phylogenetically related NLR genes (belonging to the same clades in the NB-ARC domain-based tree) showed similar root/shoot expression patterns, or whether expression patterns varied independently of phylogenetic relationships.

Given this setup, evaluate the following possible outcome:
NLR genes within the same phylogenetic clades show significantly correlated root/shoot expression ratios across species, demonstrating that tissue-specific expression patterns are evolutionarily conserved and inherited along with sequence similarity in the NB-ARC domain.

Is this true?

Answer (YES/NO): NO